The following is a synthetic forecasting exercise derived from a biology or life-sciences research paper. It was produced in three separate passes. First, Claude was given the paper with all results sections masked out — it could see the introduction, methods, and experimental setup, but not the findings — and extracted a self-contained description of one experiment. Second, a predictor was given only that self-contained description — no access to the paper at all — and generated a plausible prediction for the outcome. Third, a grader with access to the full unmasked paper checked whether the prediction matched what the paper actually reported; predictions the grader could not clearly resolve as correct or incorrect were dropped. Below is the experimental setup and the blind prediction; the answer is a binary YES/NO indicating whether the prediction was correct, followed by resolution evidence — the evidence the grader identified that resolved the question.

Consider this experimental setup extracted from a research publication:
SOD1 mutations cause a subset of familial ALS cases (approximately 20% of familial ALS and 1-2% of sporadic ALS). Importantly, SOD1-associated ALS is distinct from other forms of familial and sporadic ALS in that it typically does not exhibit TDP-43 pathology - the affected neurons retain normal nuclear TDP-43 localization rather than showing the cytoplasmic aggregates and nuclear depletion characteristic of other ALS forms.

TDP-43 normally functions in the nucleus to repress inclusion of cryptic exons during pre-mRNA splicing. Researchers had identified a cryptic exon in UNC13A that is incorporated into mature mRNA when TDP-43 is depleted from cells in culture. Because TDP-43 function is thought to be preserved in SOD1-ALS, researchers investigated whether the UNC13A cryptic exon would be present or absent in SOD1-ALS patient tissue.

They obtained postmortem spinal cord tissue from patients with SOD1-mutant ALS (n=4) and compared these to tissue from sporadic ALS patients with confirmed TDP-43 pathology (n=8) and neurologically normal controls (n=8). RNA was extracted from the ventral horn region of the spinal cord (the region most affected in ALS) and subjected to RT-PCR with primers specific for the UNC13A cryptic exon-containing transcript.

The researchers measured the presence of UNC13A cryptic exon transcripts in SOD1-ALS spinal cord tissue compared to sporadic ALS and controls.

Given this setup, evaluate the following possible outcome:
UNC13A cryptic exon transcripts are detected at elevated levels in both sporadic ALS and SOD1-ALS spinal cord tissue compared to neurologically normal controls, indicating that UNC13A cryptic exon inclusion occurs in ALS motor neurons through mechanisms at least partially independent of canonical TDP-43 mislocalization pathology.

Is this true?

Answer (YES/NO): NO